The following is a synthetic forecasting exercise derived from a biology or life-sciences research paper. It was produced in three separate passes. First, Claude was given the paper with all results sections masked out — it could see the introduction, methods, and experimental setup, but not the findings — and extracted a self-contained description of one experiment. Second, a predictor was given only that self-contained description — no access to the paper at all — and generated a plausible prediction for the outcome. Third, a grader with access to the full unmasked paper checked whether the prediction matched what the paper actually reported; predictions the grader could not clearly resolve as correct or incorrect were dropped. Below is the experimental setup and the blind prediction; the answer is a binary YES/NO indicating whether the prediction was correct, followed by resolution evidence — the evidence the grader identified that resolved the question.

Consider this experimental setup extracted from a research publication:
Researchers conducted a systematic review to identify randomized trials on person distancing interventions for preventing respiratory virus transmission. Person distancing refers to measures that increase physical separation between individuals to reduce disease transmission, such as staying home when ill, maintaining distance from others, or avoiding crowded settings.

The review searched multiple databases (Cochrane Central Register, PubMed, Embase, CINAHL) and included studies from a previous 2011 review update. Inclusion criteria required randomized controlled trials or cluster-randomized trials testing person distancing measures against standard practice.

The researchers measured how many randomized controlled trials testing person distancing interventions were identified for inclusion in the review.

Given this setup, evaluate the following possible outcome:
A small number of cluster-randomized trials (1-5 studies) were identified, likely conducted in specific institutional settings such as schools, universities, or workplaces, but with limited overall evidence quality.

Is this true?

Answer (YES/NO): YES